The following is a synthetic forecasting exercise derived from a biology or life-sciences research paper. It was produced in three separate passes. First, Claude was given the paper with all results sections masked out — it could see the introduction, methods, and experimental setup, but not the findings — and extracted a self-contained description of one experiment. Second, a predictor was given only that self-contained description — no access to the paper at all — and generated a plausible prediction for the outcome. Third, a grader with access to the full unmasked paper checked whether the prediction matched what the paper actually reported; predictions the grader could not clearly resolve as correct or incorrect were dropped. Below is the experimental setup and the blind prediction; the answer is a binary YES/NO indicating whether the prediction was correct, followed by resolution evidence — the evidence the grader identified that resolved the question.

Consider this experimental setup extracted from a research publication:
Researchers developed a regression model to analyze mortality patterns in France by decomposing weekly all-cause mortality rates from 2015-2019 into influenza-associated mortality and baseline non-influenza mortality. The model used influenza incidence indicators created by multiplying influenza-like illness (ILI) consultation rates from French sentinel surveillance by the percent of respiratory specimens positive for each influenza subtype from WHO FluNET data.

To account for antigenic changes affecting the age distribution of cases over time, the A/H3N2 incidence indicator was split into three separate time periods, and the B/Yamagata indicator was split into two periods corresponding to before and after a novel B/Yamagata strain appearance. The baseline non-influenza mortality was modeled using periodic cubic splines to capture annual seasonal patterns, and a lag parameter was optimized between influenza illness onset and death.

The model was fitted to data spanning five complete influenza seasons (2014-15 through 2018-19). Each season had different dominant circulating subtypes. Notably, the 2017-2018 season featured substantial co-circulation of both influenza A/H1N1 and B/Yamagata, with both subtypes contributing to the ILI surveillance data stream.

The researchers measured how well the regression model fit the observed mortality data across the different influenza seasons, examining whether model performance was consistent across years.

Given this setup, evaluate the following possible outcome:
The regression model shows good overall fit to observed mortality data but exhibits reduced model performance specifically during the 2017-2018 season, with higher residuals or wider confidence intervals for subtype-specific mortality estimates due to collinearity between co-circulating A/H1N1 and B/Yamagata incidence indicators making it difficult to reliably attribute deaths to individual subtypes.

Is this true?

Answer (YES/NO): NO